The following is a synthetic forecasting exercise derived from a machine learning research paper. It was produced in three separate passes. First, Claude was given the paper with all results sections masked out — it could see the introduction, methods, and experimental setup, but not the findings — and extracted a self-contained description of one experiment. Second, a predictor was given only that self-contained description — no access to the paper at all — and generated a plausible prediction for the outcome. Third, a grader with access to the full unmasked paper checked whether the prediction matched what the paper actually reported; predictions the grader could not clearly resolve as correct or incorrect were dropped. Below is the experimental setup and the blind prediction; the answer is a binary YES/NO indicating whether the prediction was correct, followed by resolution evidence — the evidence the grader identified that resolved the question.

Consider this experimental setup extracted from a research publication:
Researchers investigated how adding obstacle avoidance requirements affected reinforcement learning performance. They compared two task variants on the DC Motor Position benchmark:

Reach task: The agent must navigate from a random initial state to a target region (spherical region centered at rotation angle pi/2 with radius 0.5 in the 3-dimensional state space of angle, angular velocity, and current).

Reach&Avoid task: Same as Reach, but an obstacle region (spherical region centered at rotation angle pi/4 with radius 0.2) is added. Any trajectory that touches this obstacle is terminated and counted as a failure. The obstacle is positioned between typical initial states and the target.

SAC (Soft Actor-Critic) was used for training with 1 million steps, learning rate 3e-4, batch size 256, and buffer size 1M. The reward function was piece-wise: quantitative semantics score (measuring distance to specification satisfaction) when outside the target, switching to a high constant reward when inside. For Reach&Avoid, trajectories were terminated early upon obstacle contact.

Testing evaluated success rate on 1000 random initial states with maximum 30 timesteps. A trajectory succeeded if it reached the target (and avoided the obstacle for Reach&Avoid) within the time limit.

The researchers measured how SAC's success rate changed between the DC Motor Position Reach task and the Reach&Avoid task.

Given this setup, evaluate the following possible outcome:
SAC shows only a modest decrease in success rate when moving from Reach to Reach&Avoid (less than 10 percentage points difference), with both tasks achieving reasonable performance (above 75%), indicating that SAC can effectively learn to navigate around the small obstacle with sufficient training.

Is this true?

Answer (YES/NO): NO